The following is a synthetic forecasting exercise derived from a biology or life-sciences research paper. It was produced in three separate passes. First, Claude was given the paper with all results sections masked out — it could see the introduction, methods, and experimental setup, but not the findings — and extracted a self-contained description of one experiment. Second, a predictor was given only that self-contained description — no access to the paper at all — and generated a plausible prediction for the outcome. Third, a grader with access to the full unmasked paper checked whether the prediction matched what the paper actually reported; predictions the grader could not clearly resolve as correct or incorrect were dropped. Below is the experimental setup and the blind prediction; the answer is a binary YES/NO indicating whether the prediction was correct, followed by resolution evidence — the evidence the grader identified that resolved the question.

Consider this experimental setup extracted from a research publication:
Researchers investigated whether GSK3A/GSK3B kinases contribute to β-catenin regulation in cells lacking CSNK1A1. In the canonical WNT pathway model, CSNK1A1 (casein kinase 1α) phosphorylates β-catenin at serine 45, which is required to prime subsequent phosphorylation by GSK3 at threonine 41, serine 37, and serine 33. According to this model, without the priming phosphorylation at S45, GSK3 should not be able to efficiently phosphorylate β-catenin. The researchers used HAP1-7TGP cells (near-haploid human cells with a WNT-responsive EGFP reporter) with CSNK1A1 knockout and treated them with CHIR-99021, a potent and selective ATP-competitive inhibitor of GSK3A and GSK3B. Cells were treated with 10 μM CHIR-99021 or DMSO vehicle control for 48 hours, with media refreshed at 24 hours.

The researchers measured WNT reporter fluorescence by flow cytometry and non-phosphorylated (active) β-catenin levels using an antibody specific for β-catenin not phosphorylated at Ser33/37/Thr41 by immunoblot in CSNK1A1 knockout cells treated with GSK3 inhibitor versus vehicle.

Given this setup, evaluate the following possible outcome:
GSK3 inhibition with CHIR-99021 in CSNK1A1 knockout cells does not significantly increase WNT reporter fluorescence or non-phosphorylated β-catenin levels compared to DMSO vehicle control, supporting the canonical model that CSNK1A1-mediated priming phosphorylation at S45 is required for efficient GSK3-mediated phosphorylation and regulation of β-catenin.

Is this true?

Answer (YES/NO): NO